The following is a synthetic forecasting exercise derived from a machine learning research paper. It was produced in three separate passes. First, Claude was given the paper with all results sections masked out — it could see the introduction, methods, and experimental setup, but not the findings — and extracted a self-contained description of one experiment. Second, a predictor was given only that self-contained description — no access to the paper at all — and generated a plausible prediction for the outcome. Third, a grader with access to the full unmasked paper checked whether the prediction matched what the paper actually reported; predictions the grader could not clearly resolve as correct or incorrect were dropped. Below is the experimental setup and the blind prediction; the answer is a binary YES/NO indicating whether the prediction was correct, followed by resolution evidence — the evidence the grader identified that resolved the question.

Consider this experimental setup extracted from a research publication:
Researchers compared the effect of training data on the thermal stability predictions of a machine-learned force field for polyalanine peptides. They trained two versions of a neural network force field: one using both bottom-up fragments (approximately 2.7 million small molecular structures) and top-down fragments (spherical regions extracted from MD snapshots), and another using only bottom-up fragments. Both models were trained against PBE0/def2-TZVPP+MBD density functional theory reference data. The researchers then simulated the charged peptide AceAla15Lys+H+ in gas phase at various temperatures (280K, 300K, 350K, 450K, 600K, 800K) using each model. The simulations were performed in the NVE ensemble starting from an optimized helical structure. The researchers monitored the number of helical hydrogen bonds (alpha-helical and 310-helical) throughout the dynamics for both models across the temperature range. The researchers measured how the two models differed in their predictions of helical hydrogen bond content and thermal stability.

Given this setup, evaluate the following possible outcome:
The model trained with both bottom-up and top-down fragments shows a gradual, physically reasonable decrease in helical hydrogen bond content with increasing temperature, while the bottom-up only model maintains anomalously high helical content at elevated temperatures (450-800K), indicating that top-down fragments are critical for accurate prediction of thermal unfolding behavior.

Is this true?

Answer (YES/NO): NO